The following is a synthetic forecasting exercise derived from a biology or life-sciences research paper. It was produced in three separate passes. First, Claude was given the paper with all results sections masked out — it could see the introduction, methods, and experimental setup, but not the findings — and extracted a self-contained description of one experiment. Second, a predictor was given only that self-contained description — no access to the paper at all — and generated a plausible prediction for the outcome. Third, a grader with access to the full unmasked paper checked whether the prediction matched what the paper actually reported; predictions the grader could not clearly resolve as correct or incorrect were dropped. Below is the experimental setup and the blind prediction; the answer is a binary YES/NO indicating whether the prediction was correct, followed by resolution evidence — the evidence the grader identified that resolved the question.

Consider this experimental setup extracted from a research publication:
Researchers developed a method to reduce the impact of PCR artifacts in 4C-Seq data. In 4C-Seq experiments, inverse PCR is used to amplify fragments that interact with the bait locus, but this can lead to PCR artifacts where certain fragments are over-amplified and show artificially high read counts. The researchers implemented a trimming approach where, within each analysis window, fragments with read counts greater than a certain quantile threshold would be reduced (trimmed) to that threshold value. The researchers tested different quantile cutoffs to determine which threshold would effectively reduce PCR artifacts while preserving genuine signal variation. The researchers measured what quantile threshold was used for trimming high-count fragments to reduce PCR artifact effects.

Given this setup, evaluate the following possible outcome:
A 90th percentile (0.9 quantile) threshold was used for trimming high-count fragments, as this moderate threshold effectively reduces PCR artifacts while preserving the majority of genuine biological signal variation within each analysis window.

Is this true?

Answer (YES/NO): NO